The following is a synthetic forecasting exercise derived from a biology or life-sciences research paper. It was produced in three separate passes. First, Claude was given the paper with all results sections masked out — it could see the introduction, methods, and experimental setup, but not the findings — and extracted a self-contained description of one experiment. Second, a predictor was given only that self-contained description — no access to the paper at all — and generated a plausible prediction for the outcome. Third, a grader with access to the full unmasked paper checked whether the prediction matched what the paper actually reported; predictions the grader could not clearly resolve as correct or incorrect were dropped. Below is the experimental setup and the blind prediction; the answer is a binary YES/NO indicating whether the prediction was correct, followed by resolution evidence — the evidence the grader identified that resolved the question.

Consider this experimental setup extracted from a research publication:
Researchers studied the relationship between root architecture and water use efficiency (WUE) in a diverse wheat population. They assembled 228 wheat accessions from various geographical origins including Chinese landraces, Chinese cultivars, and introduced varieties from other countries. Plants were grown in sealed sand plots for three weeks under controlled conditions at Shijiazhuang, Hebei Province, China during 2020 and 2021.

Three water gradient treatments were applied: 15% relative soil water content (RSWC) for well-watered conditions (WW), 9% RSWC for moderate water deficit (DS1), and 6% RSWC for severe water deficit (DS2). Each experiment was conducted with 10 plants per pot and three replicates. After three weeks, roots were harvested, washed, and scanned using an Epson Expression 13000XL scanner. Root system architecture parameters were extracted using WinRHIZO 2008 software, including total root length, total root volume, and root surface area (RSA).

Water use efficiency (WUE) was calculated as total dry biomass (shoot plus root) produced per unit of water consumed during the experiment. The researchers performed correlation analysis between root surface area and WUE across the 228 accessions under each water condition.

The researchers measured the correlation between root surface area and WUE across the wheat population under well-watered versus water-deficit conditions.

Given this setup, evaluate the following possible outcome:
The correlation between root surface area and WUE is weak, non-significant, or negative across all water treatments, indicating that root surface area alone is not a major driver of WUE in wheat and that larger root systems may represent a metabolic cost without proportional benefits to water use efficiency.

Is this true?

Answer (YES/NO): YES